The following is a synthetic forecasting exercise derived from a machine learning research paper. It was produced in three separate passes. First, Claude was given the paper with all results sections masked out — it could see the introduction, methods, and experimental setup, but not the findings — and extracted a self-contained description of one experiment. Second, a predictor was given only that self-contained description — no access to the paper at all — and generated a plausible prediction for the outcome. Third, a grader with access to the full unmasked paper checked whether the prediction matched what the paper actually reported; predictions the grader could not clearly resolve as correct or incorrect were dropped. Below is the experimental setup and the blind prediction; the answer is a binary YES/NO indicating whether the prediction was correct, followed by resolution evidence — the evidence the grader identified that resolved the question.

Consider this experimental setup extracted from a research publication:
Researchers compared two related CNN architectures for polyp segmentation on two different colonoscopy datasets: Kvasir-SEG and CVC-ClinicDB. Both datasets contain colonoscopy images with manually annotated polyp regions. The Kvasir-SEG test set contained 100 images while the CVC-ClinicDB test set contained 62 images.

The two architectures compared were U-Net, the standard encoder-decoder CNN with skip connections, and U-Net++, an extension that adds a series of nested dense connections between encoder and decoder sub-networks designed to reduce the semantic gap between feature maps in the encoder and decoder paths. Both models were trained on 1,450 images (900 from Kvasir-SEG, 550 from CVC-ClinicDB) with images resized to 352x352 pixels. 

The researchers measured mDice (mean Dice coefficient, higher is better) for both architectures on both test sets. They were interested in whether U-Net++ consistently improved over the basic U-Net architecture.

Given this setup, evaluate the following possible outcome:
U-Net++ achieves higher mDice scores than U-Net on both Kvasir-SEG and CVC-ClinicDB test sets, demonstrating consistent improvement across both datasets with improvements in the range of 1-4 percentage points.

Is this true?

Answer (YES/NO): NO